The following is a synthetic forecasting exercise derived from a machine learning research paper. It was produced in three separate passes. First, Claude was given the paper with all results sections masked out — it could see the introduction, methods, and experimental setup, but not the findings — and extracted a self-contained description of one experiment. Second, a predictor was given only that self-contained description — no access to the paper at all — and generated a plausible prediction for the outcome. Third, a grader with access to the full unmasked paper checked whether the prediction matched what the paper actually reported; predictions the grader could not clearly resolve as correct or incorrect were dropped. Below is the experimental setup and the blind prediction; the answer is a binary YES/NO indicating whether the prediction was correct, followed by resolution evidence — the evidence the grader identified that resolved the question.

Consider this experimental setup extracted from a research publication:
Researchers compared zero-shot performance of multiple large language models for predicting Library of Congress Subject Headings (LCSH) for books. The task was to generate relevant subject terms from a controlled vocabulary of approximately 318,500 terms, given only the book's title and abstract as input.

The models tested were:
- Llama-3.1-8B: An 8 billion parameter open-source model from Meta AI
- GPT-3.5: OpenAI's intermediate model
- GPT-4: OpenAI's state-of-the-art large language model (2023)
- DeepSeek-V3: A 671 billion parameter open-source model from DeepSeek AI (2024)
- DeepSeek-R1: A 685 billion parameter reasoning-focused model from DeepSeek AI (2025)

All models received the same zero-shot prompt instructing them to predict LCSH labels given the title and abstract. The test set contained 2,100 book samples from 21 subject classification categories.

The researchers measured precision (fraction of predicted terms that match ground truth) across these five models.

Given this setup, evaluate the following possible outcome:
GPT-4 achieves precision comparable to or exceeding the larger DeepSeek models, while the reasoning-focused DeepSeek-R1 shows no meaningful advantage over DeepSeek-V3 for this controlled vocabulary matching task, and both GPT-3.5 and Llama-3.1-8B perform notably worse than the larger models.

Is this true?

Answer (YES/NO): NO